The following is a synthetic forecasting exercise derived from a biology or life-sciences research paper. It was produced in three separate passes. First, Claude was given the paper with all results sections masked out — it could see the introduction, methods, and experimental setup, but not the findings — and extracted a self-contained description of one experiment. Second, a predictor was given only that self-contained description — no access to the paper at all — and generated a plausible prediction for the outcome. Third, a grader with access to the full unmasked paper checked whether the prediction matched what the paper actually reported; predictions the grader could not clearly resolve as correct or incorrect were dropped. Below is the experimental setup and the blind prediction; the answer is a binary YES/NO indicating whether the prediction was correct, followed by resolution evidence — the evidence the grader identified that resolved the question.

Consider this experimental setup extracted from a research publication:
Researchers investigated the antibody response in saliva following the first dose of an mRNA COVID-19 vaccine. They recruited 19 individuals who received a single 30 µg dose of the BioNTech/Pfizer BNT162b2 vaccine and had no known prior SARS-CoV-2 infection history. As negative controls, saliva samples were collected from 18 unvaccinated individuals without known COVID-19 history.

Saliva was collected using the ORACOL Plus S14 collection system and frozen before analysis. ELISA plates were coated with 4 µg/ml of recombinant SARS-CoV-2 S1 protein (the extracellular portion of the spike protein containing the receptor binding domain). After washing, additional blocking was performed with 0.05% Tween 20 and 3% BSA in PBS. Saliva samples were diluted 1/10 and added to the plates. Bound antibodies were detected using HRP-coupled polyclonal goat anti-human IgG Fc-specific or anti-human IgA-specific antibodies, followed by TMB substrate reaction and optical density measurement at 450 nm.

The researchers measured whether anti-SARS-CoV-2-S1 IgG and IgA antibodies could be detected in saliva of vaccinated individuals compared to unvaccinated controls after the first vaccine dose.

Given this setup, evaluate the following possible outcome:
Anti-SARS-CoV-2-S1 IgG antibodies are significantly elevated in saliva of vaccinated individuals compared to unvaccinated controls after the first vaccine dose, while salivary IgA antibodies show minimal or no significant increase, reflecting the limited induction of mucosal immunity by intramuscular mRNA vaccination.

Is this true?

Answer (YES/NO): YES